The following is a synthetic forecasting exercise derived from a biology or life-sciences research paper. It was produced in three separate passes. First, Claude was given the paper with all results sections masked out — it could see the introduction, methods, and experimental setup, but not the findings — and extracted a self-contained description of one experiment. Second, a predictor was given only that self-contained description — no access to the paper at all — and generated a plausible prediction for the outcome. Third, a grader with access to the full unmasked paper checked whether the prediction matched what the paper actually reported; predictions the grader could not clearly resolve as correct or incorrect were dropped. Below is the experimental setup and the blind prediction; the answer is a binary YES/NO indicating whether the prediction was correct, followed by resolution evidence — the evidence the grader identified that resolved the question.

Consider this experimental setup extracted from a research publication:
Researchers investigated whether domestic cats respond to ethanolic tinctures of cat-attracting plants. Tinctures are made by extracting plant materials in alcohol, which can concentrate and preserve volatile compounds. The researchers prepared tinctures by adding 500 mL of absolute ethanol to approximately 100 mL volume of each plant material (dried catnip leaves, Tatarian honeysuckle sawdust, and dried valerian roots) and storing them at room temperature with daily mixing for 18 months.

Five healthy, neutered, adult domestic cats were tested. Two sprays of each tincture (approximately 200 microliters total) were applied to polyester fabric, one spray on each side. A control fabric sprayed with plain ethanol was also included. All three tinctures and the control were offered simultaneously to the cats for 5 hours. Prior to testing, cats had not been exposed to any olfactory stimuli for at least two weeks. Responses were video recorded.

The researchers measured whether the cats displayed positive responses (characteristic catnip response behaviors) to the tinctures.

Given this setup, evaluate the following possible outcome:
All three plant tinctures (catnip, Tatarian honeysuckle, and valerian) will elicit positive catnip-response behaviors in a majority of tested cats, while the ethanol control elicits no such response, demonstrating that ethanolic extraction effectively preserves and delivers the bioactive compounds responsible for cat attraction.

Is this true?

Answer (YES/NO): NO